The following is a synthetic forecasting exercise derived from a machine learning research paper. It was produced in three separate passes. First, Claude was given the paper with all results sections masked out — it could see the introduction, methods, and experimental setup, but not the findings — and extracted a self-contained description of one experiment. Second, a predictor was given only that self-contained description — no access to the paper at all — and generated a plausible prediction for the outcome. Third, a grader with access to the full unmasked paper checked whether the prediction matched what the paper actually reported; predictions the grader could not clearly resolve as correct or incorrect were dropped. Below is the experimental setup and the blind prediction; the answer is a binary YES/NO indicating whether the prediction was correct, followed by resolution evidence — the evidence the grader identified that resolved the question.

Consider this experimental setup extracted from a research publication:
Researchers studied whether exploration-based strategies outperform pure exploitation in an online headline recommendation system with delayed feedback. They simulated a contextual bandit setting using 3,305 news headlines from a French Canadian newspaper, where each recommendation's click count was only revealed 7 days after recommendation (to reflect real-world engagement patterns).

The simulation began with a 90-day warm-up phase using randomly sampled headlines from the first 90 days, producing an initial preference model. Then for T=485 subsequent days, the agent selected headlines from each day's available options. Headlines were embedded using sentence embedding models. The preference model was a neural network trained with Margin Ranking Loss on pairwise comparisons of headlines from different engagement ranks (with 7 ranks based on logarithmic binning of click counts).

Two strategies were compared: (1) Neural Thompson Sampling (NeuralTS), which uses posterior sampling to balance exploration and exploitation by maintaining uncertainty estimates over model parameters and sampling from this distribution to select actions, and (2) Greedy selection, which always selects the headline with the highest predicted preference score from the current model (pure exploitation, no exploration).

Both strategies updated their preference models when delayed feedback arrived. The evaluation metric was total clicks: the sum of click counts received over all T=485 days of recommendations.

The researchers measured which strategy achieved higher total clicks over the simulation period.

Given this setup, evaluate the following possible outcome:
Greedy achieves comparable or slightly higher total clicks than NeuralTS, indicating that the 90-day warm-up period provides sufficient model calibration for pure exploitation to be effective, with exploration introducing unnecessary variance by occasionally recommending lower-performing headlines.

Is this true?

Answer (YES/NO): YES